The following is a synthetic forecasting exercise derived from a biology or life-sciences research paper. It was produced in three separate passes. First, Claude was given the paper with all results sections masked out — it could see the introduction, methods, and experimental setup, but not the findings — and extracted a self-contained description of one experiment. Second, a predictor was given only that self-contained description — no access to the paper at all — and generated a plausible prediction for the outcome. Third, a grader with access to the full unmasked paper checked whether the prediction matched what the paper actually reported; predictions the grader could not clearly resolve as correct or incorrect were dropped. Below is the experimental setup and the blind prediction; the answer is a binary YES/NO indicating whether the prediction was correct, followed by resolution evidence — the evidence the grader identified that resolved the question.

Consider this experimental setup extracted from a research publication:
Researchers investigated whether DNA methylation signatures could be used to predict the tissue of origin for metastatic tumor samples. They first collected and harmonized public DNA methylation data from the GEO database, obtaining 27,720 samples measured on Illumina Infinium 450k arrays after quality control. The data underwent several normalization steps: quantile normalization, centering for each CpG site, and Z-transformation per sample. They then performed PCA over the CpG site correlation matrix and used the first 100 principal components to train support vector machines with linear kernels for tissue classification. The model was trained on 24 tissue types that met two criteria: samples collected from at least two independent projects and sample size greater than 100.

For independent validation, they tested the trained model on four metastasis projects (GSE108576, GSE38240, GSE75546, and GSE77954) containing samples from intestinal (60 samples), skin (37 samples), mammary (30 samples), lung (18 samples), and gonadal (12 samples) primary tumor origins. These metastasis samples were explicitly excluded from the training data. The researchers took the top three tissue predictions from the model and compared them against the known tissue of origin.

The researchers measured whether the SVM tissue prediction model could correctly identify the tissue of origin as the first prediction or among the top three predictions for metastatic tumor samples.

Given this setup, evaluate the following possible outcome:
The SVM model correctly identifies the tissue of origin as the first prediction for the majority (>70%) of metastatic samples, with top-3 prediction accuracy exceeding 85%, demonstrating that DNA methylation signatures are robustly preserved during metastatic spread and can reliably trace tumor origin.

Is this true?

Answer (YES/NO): YES